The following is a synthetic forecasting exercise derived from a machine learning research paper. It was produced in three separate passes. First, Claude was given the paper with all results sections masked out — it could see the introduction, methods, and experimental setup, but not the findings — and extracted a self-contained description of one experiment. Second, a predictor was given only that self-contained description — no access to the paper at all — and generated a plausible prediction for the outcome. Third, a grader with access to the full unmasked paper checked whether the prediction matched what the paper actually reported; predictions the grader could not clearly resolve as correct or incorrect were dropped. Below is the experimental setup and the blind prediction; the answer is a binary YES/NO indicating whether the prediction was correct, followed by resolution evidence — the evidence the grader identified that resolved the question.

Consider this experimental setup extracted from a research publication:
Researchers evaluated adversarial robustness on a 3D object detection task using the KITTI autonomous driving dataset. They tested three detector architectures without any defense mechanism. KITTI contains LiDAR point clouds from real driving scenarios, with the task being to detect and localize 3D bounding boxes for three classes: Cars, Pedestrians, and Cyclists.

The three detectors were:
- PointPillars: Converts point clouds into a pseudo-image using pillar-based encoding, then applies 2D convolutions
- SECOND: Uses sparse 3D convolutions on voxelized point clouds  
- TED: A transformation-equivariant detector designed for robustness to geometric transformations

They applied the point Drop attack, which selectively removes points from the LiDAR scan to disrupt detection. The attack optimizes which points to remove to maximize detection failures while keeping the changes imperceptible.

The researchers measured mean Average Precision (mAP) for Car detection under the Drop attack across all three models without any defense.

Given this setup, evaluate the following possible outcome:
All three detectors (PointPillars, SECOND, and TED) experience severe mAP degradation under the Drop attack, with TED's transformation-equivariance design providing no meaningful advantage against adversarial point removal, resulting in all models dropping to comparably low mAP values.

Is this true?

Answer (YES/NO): NO